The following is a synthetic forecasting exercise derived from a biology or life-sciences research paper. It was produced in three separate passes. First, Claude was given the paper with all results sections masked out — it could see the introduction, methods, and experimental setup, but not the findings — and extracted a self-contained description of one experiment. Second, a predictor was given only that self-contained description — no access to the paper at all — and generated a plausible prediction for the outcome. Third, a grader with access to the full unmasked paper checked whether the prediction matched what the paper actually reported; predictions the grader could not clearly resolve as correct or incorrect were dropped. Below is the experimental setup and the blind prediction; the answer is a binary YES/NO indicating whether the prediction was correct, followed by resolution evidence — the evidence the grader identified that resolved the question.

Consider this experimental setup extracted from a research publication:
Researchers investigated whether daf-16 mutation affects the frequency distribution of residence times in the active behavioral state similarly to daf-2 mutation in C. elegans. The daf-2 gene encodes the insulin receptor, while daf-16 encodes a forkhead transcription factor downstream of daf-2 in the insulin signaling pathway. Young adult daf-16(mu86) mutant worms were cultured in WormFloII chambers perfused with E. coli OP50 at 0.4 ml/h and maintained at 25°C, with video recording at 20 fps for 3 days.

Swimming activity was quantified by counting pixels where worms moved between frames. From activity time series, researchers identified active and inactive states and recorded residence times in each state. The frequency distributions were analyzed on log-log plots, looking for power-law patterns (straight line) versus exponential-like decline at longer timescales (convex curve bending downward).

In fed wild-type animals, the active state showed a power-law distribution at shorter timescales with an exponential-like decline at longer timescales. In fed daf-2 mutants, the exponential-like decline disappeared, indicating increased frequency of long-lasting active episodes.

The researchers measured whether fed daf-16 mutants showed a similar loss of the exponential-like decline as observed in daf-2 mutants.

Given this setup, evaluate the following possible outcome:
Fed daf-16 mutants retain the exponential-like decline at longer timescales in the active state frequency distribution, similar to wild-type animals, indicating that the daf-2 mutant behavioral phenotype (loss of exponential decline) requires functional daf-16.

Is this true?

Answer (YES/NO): NO